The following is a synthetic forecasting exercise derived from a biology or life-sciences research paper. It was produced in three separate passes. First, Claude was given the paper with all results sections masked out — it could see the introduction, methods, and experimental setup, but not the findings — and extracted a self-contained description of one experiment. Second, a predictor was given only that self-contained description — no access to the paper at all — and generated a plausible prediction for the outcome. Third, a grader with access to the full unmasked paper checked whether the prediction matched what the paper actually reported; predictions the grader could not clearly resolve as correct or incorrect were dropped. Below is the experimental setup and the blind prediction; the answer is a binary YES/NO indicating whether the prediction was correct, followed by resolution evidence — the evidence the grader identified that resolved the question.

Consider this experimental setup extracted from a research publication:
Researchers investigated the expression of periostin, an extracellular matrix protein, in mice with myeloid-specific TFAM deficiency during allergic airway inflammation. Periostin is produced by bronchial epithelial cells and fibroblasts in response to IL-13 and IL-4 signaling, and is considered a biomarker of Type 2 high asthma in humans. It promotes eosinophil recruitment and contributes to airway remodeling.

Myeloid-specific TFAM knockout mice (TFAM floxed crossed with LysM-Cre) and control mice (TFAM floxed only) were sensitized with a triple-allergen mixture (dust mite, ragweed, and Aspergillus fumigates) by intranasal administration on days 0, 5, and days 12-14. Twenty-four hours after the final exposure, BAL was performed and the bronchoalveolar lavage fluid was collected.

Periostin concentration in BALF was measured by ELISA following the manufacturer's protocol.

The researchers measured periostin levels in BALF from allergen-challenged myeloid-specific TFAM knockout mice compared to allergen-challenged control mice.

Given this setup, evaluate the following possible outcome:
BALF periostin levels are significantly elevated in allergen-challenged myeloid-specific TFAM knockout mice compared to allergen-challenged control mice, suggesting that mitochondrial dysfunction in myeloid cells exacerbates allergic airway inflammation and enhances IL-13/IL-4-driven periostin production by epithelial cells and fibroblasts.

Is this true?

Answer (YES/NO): YES